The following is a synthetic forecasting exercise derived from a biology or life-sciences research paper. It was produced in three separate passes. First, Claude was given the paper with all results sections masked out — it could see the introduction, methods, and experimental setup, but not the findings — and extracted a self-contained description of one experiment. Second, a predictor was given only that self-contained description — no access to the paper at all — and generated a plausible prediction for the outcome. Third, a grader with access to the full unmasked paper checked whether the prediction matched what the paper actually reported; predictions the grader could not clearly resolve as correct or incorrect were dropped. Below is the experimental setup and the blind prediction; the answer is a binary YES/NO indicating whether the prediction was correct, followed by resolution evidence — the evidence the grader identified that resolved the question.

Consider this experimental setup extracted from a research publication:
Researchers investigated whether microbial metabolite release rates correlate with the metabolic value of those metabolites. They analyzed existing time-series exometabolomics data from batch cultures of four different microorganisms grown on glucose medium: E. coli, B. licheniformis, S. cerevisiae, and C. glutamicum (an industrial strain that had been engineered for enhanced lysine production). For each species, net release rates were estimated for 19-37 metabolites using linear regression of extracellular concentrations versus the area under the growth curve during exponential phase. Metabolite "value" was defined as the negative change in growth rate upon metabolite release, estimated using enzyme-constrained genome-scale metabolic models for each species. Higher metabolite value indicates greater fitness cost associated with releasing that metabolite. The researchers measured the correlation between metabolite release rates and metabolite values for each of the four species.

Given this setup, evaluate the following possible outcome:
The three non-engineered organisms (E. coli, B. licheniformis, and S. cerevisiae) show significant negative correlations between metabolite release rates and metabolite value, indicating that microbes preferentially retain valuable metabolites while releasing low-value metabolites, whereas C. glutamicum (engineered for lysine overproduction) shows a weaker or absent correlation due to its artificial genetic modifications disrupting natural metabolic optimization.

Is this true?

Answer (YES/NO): YES